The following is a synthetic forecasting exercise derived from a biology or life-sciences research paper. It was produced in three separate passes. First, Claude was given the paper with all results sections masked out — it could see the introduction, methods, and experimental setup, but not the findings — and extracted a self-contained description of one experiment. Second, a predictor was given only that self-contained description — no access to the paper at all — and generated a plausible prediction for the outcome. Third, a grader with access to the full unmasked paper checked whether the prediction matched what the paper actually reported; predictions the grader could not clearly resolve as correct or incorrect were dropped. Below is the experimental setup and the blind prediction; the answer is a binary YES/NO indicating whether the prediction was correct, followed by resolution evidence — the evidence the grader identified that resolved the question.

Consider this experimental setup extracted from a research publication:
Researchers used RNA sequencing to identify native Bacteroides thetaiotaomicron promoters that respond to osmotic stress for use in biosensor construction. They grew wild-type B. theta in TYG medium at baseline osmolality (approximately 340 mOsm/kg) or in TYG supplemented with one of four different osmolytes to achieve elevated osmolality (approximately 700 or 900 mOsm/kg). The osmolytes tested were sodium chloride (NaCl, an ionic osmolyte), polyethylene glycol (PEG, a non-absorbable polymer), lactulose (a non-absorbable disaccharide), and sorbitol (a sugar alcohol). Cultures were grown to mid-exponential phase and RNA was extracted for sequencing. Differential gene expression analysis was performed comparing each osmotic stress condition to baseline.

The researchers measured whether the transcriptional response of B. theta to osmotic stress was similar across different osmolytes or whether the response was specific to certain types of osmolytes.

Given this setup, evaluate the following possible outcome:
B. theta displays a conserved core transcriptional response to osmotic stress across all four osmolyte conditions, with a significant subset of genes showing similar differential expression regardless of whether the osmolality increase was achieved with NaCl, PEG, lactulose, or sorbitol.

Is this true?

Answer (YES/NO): NO